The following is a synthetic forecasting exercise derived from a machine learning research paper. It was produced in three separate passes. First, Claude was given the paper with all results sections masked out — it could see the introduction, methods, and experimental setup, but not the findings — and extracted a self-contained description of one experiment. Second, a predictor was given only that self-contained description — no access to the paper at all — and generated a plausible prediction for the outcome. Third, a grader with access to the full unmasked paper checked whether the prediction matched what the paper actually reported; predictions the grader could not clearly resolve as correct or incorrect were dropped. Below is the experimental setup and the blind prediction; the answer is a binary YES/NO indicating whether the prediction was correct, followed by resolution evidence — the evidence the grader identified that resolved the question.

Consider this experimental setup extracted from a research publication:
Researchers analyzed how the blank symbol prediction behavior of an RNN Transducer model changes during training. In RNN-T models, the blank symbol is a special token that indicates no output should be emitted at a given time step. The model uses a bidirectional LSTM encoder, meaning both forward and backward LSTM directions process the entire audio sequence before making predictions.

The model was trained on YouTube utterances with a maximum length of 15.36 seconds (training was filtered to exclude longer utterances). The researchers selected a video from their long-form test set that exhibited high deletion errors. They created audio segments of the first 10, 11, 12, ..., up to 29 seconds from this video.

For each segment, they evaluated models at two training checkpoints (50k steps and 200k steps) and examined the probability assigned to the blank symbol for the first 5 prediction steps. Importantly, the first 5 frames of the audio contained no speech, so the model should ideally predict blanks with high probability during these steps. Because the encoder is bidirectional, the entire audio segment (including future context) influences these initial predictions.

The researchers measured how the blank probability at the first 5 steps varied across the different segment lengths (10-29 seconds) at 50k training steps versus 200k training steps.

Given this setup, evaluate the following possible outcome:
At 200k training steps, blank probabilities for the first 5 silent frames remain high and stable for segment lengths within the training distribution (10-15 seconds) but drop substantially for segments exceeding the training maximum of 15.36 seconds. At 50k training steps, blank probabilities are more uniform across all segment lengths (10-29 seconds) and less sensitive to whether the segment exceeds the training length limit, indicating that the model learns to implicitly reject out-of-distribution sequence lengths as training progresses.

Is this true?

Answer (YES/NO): NO